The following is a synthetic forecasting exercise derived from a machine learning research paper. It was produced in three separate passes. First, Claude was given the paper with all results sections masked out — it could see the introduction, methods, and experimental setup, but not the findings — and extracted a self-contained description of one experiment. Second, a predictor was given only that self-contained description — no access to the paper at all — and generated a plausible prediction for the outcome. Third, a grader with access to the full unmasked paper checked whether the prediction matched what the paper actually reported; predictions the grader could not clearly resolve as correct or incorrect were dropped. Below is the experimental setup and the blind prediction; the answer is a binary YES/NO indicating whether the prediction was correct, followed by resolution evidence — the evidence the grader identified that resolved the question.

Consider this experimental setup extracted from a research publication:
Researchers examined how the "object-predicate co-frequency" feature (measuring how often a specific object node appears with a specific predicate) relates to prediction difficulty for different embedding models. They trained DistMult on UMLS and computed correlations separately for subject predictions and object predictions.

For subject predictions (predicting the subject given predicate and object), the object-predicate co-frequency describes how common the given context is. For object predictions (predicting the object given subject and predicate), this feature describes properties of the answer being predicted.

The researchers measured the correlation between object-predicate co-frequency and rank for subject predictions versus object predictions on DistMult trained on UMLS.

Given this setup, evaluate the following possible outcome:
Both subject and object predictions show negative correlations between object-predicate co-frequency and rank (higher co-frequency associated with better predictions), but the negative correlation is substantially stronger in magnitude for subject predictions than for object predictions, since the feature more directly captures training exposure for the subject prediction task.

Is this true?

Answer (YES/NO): NO